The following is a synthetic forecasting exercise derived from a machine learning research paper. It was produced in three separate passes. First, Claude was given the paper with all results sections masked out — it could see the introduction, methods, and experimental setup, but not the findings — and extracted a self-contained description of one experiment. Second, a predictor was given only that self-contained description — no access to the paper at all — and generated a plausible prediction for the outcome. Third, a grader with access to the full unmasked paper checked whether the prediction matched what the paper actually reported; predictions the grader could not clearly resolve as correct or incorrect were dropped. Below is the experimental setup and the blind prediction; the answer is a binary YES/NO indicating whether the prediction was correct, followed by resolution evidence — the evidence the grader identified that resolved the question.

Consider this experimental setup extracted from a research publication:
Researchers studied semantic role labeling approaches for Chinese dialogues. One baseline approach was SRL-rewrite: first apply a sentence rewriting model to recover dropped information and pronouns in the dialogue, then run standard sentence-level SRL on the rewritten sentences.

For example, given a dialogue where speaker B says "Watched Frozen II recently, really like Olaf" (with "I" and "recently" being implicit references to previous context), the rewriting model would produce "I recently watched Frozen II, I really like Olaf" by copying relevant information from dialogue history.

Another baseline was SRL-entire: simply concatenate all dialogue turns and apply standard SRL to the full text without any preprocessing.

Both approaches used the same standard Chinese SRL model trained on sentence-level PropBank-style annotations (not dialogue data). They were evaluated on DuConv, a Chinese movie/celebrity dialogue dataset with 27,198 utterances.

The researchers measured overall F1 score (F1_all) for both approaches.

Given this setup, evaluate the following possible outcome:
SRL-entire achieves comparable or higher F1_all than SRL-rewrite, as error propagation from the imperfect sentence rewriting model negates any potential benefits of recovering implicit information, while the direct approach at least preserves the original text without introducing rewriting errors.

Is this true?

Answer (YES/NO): YES